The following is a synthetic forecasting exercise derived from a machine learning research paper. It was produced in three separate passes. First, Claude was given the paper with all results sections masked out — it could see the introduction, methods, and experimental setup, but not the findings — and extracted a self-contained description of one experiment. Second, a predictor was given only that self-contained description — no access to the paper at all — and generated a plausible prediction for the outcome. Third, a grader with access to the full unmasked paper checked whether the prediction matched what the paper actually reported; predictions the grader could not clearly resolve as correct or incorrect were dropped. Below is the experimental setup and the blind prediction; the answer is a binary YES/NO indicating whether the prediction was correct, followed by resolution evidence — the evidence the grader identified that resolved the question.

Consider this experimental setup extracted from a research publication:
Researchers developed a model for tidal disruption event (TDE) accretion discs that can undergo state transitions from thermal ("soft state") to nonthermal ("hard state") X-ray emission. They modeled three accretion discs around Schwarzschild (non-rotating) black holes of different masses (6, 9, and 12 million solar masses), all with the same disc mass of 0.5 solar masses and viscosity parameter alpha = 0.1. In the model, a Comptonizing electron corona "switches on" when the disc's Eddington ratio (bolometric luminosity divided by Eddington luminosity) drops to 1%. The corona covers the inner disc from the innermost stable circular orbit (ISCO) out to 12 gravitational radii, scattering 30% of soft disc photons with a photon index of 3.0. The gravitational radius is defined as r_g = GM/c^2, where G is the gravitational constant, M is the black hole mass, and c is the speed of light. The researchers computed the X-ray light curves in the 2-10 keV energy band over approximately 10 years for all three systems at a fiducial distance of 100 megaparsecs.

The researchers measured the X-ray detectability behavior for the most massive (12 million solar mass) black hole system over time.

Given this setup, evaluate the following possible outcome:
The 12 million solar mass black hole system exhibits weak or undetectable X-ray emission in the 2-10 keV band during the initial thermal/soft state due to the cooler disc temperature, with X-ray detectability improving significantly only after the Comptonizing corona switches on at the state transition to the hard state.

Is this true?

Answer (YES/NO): YES